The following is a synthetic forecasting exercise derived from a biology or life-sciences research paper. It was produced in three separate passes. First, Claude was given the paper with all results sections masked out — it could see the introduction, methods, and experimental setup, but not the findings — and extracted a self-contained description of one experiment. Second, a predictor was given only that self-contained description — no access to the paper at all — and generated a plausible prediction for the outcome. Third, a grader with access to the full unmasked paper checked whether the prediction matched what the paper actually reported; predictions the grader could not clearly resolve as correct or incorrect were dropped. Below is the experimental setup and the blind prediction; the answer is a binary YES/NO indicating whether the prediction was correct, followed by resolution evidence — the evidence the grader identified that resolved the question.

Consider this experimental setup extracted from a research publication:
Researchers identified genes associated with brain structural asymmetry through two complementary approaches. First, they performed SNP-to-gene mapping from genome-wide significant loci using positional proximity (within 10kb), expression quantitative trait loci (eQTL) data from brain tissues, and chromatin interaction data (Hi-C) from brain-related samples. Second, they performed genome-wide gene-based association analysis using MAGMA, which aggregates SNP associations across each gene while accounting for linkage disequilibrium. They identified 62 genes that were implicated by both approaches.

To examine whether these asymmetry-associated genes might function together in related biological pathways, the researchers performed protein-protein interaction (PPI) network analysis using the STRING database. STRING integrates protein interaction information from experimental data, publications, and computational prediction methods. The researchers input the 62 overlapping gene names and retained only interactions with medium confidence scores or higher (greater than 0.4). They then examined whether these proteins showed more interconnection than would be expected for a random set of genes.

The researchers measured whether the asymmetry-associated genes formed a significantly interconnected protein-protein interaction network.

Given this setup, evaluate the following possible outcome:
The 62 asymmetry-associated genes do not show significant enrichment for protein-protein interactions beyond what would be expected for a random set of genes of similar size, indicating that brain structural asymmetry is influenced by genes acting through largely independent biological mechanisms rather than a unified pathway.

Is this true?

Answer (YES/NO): NO